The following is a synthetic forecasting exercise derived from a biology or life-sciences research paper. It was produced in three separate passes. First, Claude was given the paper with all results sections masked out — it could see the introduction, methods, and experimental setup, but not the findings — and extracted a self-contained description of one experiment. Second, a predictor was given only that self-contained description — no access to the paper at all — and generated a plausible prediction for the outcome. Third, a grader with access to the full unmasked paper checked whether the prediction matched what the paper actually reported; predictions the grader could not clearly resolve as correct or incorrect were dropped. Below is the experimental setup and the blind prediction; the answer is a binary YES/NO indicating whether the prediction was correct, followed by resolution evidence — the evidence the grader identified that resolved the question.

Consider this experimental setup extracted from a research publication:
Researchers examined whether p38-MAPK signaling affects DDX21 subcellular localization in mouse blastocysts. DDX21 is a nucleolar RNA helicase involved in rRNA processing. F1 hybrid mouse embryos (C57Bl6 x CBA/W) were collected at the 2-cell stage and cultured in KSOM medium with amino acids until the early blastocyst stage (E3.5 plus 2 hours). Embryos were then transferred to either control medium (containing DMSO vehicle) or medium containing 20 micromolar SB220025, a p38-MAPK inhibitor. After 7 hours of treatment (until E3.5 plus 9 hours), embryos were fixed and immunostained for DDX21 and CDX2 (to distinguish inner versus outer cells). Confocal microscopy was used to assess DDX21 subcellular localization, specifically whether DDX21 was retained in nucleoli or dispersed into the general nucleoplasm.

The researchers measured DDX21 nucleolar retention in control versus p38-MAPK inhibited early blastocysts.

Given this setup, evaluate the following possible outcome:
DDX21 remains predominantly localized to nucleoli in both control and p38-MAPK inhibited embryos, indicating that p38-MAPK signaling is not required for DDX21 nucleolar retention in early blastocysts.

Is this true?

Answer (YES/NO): NO